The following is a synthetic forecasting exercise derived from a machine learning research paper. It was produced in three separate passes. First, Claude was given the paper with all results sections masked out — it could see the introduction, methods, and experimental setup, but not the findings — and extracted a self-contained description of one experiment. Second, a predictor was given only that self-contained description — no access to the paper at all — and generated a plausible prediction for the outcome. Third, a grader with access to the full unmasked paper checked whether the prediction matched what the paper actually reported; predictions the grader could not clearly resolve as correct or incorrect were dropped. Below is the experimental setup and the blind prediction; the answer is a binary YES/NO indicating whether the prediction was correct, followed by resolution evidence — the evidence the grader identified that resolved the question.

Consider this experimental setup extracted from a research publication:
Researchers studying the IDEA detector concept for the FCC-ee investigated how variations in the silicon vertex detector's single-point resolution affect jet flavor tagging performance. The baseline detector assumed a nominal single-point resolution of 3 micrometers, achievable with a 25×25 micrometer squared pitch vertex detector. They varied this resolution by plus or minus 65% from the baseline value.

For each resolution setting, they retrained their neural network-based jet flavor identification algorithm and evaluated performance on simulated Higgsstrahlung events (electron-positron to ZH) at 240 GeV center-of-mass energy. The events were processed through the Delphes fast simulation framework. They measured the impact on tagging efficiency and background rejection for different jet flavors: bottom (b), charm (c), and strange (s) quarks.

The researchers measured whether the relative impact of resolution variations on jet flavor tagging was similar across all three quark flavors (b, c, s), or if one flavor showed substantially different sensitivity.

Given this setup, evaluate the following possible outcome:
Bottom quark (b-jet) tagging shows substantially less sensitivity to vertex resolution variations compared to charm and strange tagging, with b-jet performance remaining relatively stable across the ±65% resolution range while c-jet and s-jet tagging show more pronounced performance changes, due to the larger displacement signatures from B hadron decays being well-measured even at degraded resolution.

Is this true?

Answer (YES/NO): NO